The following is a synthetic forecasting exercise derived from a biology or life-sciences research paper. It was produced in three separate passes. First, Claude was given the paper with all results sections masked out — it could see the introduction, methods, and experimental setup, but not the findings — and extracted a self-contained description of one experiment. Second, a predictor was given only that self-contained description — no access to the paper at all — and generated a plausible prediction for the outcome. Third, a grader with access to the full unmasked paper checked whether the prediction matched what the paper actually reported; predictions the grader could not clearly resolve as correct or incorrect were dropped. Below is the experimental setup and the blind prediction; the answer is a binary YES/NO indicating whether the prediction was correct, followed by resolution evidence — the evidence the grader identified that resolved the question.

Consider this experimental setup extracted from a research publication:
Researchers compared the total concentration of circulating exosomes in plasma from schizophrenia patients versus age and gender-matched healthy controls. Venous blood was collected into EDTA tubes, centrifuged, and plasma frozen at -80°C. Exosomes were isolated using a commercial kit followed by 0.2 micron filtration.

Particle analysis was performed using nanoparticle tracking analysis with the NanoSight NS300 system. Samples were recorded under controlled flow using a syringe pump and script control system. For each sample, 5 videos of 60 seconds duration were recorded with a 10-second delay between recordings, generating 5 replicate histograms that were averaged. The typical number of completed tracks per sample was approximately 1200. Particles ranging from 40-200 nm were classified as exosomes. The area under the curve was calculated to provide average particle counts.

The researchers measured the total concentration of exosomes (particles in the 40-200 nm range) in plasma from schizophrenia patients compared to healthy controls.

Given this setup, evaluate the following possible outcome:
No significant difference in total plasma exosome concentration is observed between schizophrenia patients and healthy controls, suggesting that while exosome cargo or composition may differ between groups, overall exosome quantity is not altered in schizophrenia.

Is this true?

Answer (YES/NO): YES